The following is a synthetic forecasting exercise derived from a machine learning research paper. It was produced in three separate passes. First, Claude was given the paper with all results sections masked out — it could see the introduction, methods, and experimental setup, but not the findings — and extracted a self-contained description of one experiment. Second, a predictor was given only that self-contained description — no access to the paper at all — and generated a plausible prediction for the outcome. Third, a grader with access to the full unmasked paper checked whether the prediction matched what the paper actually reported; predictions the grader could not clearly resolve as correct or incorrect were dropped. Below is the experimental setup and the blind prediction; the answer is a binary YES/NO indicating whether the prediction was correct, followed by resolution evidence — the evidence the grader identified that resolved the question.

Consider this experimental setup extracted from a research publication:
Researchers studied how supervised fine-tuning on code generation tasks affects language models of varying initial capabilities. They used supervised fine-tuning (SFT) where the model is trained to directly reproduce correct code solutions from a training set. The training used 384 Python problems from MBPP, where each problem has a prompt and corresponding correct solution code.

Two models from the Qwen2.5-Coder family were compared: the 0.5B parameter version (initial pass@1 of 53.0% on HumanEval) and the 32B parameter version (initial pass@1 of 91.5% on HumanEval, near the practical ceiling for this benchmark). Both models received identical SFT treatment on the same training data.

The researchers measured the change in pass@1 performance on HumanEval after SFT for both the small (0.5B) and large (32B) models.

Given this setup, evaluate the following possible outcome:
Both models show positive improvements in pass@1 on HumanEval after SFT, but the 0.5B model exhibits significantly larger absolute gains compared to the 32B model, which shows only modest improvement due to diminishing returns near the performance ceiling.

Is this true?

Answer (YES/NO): NO